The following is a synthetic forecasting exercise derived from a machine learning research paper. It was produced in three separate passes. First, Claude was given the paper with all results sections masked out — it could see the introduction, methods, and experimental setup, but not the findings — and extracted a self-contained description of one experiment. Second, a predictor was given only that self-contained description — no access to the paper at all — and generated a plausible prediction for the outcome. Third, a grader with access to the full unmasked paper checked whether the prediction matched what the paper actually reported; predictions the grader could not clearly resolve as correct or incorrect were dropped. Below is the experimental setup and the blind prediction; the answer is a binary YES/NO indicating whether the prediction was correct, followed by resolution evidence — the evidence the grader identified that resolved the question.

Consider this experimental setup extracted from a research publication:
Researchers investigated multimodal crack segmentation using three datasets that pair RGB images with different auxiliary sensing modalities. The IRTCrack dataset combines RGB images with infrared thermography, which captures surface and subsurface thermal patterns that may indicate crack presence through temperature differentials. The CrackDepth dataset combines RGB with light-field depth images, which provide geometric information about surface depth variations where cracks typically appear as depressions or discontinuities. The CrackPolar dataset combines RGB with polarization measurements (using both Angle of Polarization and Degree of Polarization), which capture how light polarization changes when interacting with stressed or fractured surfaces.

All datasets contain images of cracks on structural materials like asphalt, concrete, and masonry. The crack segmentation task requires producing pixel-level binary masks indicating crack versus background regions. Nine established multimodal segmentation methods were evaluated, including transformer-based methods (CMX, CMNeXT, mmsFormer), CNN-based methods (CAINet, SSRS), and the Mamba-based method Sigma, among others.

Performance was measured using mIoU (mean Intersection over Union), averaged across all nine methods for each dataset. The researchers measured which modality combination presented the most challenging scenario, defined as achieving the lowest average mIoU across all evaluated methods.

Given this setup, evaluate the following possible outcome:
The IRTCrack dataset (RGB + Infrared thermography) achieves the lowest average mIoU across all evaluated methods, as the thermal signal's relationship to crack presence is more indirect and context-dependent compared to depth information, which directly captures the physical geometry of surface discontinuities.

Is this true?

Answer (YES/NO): NO